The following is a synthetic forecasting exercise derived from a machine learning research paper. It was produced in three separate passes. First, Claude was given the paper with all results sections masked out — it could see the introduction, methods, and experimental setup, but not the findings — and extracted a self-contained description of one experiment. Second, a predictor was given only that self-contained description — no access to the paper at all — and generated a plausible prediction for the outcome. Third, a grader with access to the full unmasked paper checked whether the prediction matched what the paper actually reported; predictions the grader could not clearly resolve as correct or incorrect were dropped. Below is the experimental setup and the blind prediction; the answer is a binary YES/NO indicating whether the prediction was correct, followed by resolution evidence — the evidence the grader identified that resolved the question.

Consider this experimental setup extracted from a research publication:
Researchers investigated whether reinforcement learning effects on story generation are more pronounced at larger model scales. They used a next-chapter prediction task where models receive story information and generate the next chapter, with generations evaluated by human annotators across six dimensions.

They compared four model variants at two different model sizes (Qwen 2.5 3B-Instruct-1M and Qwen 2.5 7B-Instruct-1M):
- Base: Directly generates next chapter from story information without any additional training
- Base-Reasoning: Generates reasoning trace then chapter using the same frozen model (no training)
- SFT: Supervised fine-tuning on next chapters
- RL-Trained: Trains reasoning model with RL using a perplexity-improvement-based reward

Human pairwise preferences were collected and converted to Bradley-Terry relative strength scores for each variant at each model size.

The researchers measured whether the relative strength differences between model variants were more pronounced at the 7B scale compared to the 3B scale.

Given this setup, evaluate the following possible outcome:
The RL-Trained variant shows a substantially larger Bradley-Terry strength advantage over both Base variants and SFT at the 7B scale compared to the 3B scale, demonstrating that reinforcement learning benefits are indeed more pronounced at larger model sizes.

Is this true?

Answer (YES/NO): YES